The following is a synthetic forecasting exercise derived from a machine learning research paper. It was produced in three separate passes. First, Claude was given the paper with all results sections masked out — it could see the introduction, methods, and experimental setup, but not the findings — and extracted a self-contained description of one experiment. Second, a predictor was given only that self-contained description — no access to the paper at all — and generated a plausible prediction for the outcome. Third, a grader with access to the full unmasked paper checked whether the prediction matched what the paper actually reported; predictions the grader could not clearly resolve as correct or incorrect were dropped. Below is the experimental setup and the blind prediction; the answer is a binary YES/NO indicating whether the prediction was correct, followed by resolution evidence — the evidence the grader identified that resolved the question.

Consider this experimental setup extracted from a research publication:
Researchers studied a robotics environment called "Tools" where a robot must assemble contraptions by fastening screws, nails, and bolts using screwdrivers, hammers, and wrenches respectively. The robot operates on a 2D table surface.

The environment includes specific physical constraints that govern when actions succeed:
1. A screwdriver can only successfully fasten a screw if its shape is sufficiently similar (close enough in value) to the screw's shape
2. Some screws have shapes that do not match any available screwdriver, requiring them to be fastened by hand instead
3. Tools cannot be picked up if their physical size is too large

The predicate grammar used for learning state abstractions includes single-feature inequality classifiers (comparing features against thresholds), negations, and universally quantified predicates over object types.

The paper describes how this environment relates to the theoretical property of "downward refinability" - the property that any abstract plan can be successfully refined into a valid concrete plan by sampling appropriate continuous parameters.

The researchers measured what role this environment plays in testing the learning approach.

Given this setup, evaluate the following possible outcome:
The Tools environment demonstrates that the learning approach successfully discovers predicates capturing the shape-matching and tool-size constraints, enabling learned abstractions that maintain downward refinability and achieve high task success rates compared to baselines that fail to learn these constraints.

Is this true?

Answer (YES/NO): NO